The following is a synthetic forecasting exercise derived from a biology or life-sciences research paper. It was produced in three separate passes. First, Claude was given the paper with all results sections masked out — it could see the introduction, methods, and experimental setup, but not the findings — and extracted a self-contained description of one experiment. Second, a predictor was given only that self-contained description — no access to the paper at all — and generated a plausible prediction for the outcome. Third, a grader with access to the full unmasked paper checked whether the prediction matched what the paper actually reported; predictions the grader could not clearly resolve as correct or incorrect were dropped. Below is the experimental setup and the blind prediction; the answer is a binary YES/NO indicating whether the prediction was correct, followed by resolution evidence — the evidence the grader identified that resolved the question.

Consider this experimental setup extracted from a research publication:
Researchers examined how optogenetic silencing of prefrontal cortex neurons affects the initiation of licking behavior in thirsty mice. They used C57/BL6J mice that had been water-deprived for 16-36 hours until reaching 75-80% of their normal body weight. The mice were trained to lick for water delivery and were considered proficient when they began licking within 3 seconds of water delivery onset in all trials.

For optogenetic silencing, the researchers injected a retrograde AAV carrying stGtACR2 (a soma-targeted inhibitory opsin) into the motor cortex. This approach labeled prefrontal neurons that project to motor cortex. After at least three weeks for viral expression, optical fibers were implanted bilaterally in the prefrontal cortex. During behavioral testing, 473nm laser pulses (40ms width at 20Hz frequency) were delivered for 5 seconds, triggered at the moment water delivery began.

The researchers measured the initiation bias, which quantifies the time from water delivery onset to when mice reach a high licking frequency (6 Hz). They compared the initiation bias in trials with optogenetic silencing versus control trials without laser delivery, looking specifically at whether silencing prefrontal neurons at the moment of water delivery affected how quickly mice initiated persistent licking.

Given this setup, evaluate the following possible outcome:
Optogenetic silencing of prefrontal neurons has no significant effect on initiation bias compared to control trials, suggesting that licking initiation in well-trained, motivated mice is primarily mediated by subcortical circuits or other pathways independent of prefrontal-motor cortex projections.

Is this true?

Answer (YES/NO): NO